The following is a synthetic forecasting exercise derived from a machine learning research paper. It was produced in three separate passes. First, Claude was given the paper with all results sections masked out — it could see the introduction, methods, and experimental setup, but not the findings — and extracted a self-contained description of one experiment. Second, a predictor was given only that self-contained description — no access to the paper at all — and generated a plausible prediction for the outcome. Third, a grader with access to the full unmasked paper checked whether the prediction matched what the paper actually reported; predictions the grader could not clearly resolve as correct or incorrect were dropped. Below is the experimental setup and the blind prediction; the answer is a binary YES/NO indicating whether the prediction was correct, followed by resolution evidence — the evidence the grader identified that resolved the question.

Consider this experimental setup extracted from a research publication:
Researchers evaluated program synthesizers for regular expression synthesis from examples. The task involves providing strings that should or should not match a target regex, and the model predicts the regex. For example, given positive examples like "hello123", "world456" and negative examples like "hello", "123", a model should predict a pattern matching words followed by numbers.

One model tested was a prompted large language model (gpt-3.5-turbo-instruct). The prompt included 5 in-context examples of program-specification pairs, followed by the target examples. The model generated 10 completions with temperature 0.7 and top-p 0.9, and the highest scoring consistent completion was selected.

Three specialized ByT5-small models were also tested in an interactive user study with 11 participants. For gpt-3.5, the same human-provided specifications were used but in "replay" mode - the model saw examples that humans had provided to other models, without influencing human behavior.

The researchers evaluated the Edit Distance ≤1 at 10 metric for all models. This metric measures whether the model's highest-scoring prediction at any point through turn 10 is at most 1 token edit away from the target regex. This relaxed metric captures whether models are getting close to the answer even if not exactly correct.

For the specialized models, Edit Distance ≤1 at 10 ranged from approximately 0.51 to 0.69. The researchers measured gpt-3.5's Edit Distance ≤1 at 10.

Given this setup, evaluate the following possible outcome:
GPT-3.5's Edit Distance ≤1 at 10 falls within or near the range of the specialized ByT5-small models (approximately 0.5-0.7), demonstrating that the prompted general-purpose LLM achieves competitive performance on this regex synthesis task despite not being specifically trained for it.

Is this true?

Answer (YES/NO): NO